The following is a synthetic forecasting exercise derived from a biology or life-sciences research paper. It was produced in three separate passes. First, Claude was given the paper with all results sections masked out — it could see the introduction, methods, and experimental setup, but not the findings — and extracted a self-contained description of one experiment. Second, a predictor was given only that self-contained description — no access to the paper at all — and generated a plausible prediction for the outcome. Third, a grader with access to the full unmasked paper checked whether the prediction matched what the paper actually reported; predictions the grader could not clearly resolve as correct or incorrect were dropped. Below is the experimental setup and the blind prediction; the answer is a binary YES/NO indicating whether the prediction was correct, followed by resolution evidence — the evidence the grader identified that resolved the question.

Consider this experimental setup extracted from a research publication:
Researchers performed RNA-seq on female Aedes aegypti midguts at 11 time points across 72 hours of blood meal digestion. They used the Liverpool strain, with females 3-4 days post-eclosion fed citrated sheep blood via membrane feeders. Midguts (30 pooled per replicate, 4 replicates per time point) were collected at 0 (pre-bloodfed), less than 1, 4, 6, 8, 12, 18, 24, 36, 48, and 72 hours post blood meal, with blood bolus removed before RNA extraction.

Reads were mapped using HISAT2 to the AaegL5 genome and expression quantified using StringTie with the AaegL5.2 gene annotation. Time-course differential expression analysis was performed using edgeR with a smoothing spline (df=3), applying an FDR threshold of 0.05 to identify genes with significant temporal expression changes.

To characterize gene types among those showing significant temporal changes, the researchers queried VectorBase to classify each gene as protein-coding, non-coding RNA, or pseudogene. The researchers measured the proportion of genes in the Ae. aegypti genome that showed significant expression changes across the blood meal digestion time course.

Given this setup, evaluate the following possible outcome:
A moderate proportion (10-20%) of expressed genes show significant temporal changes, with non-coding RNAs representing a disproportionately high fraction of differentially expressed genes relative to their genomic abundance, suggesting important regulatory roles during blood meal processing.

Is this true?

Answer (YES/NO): NO